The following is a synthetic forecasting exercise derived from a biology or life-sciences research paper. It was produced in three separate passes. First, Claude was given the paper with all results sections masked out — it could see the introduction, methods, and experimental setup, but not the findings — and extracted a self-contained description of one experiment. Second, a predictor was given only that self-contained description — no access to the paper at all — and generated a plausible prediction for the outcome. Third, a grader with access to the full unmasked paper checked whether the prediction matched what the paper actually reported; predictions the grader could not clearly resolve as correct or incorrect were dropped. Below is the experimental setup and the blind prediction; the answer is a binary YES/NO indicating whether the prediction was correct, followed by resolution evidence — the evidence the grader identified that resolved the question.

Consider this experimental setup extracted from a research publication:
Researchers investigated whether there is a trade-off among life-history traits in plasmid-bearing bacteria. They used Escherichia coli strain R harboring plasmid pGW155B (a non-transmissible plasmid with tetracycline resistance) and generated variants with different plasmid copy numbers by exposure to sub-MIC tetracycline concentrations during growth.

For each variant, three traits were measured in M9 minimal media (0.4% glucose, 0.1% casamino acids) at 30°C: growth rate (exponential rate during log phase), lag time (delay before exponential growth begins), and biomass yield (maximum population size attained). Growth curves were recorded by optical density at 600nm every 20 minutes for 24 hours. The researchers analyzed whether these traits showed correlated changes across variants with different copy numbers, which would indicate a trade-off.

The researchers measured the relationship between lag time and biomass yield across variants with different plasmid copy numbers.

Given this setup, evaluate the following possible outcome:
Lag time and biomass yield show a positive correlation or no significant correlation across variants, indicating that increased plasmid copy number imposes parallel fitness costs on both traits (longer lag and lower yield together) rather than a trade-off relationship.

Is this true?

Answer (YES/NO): NO